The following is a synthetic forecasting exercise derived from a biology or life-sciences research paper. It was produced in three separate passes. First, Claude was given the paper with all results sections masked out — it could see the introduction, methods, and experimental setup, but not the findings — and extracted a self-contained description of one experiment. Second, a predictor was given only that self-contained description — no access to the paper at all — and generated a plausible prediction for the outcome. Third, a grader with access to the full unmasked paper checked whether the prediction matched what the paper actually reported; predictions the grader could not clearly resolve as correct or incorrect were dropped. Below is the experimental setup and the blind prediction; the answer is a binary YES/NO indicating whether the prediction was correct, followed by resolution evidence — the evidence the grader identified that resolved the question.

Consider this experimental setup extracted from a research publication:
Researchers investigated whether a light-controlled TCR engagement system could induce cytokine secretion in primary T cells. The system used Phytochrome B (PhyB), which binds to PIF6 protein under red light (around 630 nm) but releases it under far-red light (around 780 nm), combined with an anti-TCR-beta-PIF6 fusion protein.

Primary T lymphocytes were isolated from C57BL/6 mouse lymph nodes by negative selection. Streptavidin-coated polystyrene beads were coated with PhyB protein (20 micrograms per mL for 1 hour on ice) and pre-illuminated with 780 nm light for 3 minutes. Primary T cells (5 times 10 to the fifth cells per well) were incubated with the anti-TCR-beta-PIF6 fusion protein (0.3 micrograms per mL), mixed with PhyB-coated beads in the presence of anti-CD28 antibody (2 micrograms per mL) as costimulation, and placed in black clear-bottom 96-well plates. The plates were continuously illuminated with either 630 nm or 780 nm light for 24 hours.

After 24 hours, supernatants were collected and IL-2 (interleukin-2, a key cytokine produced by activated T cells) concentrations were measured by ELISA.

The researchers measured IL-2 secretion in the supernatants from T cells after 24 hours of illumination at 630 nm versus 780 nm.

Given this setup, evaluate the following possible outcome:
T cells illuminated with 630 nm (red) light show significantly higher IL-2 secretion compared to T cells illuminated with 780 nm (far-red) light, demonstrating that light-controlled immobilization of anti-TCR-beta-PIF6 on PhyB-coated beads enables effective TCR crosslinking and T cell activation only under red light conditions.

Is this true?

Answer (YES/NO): YES